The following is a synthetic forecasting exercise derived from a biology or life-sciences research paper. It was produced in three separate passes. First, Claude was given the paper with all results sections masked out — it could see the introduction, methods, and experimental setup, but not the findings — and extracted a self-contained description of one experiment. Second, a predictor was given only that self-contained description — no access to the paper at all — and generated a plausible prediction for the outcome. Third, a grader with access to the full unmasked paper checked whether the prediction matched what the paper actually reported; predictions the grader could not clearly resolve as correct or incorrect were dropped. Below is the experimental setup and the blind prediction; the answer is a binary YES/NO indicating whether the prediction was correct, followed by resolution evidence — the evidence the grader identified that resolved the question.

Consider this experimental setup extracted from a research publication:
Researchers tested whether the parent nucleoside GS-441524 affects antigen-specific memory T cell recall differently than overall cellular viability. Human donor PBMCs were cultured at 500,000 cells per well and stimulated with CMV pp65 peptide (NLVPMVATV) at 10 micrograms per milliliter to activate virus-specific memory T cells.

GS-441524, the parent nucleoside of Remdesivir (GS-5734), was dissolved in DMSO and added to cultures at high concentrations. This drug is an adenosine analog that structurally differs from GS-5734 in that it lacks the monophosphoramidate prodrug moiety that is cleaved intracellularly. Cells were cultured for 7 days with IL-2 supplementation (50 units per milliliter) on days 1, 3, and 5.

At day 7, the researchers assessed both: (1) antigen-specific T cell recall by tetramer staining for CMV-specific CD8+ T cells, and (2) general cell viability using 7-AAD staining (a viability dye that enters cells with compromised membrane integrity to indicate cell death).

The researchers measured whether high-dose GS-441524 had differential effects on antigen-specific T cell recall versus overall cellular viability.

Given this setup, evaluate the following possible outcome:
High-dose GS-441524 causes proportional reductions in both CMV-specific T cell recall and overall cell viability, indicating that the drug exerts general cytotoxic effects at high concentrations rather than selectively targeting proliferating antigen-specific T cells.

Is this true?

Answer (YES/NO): NO